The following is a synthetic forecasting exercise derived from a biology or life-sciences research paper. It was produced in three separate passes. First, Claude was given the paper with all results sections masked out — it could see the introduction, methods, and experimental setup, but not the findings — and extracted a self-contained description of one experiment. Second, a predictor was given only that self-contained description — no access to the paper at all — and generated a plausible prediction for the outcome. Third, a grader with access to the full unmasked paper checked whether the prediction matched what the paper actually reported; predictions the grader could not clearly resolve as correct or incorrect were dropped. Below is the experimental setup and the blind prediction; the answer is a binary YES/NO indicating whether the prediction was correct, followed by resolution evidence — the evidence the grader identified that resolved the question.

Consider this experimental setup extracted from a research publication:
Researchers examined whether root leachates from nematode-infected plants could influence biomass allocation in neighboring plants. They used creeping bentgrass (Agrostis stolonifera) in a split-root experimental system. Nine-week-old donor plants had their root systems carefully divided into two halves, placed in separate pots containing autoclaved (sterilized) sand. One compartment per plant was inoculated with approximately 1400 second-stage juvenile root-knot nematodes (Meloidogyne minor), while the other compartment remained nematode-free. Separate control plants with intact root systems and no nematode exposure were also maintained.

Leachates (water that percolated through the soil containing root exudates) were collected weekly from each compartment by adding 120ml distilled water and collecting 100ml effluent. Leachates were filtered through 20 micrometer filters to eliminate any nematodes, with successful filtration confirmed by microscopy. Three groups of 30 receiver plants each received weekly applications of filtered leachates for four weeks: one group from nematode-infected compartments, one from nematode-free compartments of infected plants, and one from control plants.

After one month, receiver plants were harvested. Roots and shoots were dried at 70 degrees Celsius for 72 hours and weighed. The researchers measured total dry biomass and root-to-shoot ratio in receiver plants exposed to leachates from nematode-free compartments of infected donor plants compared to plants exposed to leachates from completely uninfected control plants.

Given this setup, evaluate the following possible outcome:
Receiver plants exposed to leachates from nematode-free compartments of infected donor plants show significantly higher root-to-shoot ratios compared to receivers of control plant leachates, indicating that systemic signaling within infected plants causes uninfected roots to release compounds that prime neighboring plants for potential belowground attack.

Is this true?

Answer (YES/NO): NO